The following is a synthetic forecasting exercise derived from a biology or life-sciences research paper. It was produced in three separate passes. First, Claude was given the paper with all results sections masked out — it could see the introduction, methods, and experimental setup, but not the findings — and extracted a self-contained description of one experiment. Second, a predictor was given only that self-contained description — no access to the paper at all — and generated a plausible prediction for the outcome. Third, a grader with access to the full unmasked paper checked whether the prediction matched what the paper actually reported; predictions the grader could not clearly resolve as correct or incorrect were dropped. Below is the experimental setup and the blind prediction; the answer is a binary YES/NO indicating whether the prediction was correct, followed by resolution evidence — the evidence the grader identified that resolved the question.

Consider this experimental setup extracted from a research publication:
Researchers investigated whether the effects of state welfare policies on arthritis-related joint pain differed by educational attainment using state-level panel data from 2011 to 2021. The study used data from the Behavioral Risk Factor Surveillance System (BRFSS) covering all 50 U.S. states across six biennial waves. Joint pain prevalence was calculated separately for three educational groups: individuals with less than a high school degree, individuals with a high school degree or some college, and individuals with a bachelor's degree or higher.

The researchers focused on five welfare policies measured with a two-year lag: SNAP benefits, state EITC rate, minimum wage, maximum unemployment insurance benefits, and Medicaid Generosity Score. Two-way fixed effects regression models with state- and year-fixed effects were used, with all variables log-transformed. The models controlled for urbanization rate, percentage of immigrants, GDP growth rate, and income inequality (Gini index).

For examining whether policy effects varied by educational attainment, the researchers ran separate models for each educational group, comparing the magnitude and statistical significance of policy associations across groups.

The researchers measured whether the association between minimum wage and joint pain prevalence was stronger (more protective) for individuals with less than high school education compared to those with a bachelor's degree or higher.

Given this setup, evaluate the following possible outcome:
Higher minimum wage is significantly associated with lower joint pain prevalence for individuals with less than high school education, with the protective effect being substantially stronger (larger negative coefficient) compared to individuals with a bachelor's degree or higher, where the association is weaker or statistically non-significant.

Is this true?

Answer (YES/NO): NO